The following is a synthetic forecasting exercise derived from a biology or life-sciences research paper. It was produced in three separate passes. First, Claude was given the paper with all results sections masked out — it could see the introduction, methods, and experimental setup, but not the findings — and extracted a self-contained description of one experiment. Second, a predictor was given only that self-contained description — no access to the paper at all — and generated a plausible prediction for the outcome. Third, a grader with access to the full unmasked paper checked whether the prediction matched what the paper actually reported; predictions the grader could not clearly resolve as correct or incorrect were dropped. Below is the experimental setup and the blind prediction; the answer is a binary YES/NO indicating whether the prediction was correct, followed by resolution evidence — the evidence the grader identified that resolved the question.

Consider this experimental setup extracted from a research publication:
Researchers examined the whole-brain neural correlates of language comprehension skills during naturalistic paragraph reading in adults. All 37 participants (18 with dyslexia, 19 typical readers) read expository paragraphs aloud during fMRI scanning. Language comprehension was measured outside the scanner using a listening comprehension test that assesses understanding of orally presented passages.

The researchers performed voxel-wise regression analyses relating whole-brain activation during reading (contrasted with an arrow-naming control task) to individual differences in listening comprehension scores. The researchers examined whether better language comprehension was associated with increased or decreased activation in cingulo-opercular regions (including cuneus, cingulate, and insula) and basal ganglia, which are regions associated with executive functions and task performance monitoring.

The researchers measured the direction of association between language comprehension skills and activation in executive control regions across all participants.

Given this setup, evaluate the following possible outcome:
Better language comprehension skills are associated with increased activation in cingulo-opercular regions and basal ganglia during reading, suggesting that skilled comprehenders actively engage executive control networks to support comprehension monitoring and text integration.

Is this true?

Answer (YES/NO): NO